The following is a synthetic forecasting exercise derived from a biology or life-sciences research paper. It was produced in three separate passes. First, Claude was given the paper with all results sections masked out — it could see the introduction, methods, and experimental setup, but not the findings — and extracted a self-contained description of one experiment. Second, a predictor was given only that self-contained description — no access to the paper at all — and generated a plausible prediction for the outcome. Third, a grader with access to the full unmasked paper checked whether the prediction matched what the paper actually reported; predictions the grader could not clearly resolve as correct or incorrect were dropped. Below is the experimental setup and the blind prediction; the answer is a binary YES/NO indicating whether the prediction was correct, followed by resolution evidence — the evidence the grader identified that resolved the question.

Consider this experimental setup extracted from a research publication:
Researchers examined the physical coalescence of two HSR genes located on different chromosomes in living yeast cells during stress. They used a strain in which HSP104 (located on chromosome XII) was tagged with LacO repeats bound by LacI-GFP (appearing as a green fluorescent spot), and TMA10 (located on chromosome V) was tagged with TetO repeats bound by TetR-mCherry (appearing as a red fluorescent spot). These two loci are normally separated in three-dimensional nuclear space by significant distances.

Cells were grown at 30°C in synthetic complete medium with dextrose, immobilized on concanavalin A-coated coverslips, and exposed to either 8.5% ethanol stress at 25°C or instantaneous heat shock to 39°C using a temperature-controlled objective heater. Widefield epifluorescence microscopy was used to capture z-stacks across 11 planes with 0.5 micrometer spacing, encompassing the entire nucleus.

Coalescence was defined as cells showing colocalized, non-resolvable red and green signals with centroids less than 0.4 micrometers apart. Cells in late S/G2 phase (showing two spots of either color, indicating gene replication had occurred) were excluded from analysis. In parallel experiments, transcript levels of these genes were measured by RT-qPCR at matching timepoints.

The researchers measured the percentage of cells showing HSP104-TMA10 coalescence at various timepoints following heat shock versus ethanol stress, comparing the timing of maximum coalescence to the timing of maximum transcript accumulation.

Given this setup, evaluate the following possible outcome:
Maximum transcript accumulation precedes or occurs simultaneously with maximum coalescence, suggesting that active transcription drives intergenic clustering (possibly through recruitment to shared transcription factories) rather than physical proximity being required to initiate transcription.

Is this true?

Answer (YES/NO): NO